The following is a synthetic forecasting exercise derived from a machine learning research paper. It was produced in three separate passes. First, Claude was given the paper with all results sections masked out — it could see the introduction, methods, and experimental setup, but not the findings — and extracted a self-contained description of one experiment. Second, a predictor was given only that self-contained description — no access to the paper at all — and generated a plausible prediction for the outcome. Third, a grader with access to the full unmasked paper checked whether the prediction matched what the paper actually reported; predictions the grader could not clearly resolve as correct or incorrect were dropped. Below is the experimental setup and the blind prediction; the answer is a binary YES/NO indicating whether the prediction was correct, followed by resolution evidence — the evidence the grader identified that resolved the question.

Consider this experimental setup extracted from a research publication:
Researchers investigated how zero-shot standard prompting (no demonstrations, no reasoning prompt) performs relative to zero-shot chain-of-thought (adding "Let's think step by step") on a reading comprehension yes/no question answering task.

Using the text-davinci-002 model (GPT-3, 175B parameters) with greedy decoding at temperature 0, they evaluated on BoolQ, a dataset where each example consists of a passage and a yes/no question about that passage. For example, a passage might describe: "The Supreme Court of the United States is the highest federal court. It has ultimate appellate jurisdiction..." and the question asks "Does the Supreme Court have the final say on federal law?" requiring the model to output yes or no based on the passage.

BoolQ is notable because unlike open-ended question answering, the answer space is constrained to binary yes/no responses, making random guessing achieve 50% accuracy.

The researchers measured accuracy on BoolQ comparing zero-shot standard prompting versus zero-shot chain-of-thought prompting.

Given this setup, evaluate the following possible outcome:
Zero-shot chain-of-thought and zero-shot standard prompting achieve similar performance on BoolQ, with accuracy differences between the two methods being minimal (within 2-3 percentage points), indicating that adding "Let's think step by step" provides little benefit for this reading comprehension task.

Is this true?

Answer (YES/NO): YES